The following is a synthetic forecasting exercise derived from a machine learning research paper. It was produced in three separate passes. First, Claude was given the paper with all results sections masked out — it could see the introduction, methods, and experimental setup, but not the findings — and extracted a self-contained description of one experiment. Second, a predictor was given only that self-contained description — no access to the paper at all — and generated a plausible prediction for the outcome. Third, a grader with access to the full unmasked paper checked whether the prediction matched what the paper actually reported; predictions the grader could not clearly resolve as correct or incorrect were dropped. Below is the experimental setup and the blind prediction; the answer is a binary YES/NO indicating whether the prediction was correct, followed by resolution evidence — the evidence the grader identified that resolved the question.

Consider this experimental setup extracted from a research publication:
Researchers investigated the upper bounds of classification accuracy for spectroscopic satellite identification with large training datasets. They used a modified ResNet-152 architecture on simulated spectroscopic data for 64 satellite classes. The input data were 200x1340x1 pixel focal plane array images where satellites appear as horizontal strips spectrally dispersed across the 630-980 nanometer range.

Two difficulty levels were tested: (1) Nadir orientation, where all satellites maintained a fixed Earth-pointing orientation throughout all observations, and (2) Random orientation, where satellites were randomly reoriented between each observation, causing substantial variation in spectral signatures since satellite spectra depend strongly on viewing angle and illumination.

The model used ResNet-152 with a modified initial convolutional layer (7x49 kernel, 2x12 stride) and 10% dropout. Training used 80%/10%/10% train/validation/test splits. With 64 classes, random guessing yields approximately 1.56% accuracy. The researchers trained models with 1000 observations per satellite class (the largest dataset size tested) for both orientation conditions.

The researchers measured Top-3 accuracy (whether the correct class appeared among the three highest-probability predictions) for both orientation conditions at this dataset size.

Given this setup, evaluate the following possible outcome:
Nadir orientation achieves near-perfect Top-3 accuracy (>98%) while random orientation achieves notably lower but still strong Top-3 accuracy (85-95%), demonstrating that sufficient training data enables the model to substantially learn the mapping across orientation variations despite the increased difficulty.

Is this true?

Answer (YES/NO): YES